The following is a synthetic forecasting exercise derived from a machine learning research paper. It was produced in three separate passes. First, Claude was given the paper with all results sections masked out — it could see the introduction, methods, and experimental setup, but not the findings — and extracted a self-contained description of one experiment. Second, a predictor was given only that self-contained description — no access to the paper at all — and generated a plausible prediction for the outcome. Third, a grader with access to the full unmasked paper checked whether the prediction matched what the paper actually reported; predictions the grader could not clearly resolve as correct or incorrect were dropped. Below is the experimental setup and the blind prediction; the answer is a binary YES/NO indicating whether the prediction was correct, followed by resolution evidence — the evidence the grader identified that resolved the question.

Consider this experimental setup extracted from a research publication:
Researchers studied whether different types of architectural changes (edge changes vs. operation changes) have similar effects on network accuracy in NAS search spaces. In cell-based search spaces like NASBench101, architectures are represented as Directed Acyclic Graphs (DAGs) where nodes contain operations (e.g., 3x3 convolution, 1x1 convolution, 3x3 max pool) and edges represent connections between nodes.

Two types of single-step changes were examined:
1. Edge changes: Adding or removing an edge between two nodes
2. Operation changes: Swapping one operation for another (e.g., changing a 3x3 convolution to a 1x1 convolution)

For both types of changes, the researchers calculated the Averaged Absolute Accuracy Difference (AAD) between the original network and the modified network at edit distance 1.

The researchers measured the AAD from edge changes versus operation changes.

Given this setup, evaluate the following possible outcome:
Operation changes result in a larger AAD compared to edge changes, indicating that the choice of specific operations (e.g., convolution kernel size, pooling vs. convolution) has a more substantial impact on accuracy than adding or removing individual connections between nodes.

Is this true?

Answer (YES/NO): YES